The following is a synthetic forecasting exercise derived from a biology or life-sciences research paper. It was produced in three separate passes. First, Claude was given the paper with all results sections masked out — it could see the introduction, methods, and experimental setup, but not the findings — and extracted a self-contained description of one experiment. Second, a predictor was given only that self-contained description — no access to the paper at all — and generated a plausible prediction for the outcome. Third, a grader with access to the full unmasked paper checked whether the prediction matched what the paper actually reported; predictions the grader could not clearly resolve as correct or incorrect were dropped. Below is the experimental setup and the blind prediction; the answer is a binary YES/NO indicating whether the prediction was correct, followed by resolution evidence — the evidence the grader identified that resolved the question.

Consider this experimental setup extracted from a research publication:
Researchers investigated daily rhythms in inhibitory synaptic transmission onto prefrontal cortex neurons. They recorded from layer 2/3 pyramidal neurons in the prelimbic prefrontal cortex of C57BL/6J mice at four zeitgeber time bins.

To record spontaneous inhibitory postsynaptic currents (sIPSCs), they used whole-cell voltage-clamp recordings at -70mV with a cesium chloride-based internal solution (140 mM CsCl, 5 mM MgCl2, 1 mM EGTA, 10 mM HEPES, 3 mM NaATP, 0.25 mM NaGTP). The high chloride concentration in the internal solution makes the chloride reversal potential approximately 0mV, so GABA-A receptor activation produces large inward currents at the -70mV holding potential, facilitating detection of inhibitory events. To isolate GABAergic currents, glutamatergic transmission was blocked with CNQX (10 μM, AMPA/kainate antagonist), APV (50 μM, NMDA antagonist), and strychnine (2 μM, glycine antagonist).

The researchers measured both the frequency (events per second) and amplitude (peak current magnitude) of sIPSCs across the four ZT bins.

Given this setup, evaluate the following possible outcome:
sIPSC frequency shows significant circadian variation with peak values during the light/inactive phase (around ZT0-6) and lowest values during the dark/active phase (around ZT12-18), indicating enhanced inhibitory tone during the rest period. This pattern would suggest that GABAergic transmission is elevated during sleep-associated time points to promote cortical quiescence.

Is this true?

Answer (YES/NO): NO